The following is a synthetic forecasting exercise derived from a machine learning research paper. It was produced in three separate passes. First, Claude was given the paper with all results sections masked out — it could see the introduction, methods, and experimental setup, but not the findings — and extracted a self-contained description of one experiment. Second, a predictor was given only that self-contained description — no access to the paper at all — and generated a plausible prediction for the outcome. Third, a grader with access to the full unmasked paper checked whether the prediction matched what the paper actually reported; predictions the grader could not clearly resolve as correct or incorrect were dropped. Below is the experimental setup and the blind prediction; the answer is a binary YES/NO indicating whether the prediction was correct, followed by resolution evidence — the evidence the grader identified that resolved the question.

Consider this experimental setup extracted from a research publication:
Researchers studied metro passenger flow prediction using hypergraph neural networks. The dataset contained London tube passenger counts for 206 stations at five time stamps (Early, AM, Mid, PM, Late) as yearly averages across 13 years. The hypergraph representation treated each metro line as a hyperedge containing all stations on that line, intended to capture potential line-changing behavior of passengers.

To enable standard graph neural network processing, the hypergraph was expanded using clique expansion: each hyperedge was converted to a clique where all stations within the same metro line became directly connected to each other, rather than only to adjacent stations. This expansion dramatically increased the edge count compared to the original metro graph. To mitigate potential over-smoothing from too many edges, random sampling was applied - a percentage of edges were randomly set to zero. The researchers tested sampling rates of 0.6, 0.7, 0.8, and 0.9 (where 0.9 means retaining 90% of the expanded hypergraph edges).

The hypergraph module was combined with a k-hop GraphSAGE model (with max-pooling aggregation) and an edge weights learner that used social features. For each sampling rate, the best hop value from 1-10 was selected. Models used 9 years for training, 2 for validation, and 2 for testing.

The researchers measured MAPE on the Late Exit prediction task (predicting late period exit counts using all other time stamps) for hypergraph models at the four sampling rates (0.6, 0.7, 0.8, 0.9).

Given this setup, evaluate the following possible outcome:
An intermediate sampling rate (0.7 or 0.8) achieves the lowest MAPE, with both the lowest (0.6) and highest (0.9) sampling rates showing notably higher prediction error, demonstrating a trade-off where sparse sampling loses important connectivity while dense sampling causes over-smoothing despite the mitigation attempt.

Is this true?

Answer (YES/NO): NO